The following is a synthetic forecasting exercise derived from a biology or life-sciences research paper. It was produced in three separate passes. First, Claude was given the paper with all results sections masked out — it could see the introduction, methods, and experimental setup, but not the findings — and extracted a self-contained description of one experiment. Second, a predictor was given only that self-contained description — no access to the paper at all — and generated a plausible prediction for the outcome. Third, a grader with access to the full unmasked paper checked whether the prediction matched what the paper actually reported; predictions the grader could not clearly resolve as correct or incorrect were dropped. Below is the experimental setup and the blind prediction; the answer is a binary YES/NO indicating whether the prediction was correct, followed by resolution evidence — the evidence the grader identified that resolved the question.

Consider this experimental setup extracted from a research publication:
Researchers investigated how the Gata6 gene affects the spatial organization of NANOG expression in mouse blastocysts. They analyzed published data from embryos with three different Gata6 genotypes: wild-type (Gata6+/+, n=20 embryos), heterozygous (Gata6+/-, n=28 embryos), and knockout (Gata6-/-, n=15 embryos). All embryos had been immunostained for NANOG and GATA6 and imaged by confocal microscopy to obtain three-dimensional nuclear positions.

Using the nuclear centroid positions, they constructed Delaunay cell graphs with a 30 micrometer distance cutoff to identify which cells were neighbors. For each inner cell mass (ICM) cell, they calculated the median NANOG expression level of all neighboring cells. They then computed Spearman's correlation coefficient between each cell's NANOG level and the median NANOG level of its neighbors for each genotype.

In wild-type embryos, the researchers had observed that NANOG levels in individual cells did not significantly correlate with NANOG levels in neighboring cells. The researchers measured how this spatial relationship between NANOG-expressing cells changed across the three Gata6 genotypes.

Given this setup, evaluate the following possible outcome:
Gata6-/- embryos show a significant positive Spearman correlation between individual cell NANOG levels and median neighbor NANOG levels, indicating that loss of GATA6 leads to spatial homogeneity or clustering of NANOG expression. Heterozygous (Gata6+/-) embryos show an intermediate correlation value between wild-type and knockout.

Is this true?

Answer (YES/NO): NO